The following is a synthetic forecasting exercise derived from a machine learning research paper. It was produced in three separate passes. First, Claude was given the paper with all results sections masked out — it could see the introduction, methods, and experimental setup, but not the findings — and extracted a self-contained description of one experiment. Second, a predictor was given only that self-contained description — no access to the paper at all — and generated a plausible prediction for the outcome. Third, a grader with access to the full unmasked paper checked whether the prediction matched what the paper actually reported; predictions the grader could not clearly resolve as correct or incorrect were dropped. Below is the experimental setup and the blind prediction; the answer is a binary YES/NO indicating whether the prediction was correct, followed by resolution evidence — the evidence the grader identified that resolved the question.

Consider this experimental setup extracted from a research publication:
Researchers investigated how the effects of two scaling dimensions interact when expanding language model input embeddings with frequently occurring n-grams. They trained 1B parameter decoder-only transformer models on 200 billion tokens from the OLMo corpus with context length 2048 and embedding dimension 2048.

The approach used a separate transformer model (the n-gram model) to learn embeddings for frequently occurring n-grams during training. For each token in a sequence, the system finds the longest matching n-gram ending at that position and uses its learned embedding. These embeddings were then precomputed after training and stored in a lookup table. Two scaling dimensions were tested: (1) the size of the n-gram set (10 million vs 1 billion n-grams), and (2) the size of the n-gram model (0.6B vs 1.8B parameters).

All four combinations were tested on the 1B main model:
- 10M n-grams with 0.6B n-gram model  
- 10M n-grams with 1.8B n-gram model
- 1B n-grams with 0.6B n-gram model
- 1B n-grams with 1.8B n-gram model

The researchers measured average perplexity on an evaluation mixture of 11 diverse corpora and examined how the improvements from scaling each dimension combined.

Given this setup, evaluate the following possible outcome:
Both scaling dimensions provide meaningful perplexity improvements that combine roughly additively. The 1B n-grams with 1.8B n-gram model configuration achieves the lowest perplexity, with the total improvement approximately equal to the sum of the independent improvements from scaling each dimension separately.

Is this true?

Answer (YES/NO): NO